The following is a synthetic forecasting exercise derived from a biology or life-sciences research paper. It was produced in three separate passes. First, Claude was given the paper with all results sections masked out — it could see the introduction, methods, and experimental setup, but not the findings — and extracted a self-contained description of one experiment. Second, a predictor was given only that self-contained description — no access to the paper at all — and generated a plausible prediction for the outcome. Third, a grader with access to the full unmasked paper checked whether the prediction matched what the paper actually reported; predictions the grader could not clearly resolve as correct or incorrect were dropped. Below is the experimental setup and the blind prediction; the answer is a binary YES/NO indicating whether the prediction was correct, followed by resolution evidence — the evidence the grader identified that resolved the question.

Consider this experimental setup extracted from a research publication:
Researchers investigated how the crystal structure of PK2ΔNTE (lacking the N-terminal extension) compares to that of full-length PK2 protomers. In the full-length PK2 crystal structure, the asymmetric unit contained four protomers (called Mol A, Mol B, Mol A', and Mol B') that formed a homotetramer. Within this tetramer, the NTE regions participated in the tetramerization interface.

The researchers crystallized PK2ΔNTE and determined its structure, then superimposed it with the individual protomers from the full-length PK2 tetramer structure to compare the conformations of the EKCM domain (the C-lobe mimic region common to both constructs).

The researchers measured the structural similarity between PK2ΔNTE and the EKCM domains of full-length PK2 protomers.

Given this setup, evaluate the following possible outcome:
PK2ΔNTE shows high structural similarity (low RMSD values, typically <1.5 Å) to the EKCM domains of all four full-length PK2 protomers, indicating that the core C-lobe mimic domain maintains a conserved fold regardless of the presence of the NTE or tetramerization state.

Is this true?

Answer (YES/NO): YES